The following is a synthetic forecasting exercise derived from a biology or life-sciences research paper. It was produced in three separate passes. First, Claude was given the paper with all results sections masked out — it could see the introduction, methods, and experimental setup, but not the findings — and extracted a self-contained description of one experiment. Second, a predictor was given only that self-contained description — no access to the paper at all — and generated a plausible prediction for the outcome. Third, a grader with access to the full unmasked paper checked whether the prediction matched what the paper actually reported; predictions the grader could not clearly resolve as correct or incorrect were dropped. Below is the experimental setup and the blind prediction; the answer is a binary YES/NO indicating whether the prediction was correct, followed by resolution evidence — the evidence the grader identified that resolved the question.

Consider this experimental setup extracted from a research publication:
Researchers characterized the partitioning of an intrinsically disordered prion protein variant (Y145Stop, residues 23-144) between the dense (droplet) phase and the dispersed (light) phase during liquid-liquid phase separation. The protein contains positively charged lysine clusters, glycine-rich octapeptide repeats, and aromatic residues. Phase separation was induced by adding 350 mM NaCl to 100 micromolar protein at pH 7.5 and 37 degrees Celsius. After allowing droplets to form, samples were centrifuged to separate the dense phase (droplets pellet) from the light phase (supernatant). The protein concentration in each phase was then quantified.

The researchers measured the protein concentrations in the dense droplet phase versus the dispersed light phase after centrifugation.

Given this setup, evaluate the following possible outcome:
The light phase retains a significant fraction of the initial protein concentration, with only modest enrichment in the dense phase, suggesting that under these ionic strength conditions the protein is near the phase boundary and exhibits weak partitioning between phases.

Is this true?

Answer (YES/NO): NO